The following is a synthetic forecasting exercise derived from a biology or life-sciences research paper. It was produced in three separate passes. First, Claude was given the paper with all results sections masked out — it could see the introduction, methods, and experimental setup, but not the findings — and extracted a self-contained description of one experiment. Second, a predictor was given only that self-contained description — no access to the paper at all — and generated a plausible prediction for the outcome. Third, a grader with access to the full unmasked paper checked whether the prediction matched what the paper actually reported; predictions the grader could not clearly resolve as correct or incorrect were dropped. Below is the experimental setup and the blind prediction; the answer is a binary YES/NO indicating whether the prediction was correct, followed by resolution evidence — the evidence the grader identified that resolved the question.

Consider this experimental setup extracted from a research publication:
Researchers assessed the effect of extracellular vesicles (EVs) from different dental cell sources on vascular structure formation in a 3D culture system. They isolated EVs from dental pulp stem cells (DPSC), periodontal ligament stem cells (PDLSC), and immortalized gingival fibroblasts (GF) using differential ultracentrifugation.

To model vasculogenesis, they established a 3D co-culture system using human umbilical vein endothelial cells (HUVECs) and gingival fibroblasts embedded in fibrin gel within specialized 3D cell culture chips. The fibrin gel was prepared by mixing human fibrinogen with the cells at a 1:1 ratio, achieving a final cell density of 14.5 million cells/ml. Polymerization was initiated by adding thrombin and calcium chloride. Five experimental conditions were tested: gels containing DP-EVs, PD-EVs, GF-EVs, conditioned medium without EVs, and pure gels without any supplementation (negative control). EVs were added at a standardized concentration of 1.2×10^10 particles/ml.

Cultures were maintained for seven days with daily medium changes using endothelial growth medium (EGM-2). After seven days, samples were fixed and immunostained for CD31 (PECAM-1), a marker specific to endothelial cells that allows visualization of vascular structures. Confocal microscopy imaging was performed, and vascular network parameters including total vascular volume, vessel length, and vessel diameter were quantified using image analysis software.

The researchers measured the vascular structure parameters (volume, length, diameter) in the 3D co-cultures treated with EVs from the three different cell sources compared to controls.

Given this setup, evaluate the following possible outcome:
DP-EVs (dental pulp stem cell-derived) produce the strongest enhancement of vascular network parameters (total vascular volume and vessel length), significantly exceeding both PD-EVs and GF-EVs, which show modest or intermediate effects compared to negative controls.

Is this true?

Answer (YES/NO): NO